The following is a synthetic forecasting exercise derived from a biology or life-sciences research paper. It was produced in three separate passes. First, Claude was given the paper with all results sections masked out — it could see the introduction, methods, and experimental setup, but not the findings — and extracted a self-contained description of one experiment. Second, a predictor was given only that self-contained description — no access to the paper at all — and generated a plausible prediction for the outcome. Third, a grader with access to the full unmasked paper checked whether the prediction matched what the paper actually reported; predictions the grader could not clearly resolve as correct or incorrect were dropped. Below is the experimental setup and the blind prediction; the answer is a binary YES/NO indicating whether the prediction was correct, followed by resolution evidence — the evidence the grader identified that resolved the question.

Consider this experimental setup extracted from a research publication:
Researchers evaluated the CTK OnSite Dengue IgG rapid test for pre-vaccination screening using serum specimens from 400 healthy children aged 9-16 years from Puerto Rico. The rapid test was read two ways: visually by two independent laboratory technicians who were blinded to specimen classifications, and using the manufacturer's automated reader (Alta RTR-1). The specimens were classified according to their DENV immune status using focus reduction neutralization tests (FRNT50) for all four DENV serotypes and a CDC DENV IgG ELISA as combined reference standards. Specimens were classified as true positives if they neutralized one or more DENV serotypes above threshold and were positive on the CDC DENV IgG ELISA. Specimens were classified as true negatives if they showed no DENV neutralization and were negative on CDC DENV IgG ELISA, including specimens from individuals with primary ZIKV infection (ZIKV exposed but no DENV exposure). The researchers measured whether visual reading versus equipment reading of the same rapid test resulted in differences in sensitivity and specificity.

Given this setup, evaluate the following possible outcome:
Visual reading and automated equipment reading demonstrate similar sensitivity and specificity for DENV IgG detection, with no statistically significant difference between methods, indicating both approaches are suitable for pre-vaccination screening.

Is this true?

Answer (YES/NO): NO